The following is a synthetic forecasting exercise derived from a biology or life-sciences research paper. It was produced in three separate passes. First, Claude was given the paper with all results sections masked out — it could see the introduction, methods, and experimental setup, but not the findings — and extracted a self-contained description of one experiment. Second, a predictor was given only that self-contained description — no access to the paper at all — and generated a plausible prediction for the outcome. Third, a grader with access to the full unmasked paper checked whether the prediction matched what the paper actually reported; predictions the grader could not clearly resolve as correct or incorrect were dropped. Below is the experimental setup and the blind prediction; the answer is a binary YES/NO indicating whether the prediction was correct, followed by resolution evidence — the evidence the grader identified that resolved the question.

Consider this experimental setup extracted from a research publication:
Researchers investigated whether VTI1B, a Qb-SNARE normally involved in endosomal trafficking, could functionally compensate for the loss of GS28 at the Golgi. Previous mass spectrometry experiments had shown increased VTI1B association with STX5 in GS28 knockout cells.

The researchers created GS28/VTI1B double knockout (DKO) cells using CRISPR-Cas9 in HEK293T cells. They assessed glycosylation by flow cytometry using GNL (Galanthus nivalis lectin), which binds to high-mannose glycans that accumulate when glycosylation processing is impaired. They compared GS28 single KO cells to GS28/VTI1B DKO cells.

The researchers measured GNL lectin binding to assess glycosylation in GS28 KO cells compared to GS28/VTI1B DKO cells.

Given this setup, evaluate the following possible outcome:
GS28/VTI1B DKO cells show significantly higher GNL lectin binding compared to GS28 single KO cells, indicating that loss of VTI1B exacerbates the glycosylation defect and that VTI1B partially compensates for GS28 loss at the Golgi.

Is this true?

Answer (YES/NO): YES